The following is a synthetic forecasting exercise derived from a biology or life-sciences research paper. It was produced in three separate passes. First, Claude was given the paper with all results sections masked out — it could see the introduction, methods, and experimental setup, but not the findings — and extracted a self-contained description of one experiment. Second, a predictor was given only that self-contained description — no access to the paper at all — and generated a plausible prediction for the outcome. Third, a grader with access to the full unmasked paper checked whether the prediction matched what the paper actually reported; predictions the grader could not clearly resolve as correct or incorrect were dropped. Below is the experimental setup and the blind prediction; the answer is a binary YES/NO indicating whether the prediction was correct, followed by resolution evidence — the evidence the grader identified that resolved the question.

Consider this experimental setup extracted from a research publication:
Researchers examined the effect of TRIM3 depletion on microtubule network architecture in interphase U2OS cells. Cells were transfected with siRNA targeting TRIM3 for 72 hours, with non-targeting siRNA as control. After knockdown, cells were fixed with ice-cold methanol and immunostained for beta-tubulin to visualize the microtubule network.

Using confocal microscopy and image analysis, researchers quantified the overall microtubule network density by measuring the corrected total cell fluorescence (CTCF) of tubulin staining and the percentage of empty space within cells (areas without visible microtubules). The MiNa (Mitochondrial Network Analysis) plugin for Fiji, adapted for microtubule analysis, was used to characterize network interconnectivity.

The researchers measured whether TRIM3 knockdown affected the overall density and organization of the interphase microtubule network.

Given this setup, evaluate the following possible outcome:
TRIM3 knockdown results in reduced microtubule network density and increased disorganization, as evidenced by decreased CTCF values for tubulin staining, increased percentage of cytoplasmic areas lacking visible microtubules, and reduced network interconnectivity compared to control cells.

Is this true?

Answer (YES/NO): NO